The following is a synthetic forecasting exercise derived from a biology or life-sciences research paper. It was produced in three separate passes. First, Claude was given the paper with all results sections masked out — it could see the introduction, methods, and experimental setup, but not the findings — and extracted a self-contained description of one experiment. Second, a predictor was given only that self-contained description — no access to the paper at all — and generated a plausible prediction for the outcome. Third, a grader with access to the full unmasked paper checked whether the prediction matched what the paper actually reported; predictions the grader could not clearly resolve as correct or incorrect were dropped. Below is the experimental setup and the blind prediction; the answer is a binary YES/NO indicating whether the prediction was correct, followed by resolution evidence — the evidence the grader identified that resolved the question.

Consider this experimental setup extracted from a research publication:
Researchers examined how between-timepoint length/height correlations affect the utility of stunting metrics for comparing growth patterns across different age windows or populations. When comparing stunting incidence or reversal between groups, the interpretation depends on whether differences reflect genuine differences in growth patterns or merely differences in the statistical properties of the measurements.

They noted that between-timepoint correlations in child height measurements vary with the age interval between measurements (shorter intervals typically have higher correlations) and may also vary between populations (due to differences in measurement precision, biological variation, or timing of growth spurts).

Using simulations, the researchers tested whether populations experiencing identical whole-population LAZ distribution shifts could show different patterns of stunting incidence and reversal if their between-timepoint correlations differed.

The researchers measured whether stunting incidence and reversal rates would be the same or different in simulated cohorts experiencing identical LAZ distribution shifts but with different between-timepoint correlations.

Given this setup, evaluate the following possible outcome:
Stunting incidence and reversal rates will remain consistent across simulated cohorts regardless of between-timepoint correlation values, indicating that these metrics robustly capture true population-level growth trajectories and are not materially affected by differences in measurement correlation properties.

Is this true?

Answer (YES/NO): NO